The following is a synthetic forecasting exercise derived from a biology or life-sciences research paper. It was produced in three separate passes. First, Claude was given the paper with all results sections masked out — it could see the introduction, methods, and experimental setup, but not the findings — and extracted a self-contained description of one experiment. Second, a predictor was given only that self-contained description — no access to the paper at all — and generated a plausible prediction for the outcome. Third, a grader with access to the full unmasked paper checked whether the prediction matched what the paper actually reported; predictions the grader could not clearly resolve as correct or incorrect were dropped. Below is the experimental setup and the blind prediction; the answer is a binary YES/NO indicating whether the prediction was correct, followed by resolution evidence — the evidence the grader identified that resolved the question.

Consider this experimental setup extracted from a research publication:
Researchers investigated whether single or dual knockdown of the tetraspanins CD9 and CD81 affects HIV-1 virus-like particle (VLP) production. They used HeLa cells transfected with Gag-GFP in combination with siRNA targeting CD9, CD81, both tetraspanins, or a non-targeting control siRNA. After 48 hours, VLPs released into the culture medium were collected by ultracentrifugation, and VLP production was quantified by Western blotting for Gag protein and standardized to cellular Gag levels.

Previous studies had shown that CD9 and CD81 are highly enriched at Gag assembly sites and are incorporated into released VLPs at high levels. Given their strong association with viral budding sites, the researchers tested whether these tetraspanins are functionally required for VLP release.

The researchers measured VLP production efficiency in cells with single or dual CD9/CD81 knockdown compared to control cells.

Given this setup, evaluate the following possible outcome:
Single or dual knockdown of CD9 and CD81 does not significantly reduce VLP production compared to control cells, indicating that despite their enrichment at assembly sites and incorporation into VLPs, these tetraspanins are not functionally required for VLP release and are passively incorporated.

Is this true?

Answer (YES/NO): NO